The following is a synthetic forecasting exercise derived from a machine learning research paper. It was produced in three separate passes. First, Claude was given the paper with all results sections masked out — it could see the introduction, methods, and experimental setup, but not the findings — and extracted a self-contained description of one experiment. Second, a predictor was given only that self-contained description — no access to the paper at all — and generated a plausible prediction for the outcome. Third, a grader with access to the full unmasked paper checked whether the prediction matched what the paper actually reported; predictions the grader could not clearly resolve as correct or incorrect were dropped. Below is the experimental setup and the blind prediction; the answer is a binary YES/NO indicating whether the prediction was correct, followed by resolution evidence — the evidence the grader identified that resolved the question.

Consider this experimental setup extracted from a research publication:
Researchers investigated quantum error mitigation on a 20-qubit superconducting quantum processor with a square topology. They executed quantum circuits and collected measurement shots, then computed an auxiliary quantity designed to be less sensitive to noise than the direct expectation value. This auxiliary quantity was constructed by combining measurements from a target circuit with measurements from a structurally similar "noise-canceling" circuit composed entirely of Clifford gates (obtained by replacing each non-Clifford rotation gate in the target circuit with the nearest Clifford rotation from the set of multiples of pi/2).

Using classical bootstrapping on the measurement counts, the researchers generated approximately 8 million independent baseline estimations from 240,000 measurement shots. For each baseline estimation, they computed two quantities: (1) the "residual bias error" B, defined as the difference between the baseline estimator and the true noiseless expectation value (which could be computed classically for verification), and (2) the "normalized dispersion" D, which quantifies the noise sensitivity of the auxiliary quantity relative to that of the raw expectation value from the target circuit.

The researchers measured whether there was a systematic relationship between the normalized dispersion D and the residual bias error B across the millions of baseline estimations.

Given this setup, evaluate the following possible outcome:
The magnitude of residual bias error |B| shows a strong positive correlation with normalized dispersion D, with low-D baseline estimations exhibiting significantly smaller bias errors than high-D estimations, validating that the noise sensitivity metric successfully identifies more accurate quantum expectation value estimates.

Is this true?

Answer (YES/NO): YES